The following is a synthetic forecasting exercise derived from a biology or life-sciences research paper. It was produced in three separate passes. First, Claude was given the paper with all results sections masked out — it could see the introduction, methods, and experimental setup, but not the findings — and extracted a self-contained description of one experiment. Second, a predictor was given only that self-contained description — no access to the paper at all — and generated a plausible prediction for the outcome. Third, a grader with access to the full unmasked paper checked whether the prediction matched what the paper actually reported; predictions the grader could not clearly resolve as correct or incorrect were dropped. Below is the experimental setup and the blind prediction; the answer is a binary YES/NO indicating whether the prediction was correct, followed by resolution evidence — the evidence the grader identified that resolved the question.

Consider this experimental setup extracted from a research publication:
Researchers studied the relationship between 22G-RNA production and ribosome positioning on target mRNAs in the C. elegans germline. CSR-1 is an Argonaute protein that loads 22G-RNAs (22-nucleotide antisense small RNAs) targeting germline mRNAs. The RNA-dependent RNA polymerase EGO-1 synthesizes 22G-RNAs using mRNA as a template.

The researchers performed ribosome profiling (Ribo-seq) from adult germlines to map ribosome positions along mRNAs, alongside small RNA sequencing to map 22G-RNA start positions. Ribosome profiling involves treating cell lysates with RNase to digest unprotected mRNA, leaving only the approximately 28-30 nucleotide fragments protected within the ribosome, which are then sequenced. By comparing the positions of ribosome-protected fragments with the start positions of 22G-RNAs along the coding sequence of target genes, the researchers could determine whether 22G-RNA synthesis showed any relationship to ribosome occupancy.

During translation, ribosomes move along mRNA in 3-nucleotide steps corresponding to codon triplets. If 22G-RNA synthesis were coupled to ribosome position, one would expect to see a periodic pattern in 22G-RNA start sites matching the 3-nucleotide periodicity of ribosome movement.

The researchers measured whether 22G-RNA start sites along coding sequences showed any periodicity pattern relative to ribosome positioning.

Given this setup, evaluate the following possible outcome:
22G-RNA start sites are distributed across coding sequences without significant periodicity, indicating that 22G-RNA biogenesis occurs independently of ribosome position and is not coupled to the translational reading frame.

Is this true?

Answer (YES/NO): NO